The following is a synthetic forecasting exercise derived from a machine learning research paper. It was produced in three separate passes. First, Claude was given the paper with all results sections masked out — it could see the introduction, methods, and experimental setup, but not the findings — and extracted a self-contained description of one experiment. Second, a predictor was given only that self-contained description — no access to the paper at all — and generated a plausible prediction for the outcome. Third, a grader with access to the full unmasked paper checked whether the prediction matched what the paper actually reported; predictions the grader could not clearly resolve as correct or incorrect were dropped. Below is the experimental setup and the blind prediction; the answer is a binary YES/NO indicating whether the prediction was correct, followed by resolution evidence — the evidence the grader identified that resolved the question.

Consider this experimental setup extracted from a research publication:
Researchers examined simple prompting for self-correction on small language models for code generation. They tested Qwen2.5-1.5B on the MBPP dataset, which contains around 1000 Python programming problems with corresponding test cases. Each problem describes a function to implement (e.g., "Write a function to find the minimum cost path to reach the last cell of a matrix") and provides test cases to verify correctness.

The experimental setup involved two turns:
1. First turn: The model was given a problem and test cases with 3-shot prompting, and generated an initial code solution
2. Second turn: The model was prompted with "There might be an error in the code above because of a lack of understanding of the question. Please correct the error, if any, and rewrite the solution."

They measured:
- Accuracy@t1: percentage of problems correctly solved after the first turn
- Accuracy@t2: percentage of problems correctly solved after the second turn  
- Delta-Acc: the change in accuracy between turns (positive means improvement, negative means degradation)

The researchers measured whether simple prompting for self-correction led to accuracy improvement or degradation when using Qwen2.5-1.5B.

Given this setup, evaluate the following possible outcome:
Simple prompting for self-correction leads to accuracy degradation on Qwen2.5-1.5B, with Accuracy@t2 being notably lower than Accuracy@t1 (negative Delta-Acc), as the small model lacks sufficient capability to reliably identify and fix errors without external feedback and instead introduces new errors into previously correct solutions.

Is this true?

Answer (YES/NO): NO